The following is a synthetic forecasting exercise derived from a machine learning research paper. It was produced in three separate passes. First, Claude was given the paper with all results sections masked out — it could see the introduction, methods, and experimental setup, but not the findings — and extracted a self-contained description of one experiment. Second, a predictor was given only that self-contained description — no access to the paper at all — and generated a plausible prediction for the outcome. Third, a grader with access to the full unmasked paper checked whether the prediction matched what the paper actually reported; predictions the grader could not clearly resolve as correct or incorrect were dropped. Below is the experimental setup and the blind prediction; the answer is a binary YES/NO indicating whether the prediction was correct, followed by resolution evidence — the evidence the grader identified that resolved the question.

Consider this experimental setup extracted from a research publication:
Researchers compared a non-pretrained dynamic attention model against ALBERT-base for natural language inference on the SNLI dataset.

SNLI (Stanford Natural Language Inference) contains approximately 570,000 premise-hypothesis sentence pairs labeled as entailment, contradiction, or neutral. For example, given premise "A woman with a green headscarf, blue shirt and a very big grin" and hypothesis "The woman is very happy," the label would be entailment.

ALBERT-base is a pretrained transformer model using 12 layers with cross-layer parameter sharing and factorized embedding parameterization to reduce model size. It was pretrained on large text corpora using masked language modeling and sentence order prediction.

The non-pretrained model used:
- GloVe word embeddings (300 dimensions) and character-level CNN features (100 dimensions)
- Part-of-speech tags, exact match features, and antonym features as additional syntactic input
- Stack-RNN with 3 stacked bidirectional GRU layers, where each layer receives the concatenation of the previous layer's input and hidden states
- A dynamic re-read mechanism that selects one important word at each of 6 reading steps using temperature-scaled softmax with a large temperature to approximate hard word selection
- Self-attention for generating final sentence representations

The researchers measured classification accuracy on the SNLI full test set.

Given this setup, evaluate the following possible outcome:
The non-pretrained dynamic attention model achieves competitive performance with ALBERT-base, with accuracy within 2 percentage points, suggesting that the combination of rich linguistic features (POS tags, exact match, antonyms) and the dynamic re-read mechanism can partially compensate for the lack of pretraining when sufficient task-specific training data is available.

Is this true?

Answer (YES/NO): NO